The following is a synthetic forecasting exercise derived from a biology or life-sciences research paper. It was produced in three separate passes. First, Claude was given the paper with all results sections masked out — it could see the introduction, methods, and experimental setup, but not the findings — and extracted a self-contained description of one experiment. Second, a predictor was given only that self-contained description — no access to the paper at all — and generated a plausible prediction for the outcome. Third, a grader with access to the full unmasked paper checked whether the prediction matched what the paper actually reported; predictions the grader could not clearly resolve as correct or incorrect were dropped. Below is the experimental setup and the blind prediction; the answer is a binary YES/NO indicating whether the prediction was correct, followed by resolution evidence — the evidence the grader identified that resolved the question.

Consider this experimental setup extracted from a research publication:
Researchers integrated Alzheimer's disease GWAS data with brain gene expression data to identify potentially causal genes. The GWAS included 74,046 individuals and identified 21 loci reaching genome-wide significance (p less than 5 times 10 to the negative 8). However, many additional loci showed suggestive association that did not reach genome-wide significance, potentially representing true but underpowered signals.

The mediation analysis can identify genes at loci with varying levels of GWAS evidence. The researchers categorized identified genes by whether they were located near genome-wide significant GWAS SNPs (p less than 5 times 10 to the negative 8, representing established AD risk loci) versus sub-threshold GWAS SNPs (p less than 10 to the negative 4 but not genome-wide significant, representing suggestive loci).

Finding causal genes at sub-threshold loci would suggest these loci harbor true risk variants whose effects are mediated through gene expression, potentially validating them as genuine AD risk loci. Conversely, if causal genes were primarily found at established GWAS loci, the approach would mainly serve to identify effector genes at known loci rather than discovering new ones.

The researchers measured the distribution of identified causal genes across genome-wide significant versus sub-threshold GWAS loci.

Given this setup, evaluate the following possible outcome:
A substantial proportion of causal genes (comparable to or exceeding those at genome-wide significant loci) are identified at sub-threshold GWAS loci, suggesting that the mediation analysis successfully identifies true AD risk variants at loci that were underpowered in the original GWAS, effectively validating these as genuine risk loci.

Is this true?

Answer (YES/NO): YES